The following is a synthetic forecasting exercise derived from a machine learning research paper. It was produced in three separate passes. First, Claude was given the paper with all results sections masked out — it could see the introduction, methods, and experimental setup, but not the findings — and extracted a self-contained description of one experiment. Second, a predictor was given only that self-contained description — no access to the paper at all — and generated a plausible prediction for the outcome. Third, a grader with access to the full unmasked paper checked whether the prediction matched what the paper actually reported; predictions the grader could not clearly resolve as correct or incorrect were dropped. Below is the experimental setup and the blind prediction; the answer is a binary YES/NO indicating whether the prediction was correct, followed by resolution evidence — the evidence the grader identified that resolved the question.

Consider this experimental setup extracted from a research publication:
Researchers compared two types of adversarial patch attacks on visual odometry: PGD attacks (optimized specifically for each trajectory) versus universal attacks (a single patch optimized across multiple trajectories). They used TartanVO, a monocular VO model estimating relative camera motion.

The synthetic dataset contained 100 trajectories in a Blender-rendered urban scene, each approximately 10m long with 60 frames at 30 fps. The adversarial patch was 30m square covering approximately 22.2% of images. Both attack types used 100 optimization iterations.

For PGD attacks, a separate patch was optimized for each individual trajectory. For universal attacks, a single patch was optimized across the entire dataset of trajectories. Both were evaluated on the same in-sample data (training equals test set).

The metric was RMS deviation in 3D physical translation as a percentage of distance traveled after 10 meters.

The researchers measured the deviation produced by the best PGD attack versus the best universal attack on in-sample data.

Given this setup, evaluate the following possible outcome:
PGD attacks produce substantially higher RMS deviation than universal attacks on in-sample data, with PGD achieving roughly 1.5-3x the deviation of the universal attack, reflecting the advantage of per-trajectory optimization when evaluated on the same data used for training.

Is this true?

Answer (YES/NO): NO